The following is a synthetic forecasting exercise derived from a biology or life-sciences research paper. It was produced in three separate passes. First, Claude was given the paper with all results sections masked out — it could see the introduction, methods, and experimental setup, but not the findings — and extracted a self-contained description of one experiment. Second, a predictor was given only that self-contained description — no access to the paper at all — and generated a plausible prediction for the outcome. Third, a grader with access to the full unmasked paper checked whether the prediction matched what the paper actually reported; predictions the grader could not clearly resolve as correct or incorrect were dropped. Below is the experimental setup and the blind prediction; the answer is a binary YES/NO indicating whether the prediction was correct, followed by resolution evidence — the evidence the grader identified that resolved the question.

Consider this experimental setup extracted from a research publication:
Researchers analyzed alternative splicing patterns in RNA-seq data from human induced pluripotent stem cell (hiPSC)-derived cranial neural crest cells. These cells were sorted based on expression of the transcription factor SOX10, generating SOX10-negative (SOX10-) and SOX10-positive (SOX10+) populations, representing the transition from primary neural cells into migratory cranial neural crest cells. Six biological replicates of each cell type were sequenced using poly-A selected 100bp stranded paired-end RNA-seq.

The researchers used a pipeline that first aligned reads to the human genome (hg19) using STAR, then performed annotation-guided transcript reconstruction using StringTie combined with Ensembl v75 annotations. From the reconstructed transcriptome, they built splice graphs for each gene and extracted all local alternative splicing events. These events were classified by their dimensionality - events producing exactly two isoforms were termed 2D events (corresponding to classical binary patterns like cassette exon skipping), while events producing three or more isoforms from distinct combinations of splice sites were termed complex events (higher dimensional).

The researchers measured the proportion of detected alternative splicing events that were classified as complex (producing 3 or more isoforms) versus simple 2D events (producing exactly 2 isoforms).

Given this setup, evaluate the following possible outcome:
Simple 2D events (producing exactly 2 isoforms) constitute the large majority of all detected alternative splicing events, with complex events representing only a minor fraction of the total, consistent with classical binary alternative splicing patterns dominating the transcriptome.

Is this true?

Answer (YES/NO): NO